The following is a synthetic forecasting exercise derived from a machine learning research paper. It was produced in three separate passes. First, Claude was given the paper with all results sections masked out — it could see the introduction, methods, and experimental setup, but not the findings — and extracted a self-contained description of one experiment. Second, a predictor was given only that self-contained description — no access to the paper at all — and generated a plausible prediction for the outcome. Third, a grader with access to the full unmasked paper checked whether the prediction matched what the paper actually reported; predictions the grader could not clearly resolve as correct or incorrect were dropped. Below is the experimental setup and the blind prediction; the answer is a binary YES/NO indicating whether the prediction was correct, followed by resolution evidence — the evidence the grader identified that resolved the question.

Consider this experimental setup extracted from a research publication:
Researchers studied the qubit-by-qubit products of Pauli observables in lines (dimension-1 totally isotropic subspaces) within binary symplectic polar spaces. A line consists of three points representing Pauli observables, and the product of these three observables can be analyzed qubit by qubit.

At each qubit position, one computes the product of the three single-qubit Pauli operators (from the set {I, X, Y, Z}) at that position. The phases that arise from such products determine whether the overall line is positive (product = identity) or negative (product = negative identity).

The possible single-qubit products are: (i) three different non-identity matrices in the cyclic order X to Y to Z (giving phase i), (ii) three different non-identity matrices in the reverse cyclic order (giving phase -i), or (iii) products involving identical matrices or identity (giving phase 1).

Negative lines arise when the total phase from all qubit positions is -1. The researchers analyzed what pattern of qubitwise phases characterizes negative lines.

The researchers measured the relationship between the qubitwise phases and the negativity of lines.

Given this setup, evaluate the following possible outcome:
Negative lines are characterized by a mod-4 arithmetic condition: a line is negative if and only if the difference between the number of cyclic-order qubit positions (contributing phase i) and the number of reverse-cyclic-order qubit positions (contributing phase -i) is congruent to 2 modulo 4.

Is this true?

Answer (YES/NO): NO